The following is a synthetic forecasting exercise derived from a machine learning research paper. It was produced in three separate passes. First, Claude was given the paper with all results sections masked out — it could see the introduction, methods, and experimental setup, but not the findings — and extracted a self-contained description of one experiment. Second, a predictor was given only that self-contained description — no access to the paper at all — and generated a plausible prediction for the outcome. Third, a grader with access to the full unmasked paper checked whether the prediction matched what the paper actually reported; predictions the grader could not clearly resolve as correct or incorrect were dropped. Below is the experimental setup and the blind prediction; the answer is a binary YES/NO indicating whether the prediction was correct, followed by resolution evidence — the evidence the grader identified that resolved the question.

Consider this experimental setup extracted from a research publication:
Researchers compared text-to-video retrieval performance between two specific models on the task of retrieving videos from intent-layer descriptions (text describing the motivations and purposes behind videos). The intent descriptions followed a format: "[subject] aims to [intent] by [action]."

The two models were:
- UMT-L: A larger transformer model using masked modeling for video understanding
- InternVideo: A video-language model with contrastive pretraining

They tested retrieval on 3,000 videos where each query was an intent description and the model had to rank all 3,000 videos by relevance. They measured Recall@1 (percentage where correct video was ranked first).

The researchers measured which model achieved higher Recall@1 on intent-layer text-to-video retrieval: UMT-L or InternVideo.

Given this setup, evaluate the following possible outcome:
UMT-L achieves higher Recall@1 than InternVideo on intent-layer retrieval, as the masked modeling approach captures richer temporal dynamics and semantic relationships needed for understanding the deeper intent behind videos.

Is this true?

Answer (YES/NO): NO